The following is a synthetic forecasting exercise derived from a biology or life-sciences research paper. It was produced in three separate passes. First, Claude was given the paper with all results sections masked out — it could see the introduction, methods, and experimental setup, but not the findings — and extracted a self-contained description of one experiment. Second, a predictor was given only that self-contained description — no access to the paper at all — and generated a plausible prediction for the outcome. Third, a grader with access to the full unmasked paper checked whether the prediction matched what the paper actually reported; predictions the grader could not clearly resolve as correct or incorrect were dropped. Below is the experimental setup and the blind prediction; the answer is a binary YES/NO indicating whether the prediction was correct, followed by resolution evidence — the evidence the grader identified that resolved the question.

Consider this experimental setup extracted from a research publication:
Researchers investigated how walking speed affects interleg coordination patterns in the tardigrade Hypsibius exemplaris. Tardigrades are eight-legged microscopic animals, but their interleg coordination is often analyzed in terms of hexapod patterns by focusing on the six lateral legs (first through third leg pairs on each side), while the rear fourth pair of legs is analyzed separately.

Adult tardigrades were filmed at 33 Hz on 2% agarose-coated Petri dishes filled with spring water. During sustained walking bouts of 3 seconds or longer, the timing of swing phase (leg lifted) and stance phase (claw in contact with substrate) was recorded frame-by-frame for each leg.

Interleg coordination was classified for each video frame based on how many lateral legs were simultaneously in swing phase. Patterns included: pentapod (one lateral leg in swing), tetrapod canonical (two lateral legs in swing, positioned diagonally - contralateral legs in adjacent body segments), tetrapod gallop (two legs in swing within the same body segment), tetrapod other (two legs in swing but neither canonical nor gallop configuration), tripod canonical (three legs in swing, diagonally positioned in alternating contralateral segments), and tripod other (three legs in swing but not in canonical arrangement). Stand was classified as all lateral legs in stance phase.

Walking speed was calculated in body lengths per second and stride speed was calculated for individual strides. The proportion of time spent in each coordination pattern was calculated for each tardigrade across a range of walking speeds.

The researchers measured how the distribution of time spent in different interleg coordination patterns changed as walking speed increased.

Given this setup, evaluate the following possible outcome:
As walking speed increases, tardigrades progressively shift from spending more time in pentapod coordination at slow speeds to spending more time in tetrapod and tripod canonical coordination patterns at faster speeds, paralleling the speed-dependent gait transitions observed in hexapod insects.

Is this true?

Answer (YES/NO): YES